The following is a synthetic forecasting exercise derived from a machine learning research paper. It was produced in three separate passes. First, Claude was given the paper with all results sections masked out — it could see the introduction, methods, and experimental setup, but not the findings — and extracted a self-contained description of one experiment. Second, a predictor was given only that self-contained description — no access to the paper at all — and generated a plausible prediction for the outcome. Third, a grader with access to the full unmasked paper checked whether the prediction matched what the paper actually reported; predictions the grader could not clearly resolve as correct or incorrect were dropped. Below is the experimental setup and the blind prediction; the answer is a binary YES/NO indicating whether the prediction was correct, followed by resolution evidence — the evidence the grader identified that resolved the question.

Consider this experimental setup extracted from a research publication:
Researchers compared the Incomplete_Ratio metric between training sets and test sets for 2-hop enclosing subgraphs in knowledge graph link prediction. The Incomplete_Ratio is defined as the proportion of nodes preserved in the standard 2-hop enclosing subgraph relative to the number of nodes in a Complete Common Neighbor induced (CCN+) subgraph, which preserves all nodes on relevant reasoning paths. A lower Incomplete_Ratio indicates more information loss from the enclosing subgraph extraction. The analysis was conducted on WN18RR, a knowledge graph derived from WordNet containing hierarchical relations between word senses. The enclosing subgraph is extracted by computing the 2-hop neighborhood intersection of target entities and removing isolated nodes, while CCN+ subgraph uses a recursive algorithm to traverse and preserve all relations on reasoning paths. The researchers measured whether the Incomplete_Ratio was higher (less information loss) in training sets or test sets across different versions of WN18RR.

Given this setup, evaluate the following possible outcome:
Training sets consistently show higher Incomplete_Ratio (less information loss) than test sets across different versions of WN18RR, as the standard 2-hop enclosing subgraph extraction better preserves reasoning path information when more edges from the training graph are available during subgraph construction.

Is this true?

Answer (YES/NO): NO